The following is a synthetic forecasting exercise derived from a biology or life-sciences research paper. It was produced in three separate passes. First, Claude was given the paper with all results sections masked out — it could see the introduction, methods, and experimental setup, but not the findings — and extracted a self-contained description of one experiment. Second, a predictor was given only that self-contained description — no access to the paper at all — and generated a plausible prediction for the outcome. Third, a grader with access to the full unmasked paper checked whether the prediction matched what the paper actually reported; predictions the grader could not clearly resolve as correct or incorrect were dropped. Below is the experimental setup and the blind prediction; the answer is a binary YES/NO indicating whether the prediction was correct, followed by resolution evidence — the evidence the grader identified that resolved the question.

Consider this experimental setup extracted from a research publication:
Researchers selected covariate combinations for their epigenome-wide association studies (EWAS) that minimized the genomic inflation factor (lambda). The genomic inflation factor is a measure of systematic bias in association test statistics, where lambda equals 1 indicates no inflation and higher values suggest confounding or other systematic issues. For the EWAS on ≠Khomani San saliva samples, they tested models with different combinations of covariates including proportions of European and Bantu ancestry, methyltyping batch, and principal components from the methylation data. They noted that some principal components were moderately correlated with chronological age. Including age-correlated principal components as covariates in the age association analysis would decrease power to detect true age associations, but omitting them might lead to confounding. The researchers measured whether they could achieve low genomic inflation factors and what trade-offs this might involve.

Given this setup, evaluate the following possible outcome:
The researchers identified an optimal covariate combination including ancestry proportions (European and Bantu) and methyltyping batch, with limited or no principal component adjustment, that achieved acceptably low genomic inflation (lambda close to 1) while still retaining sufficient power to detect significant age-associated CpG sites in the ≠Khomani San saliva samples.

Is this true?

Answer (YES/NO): NO